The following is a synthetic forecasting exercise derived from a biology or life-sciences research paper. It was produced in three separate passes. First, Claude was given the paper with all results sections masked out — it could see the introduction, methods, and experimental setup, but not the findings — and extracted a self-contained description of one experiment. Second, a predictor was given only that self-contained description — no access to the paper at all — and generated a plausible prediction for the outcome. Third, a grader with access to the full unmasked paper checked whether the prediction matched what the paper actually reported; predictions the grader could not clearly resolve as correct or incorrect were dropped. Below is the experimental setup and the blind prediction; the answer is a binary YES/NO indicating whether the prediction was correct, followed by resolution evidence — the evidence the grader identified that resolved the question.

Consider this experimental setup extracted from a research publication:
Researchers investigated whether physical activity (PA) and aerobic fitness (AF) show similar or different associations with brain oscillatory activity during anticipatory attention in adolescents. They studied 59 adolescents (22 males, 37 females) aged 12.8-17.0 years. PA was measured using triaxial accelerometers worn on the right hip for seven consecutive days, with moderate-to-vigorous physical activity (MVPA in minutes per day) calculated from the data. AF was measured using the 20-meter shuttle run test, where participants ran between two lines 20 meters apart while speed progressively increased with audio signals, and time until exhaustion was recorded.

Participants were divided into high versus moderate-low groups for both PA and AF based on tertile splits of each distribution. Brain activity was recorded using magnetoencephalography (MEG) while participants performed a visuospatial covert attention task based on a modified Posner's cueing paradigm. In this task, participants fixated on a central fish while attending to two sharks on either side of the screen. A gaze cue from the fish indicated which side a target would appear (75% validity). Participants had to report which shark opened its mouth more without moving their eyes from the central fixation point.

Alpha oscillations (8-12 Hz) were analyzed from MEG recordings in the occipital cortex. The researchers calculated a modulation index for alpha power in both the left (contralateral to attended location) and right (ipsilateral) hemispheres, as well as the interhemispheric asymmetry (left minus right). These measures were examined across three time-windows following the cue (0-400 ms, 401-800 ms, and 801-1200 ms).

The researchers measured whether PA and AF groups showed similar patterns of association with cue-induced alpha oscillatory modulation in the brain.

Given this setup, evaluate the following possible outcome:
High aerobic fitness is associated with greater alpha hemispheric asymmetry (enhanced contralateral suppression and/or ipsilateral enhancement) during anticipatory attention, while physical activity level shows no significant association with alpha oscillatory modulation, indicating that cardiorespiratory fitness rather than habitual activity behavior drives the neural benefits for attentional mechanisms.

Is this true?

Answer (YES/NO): NO